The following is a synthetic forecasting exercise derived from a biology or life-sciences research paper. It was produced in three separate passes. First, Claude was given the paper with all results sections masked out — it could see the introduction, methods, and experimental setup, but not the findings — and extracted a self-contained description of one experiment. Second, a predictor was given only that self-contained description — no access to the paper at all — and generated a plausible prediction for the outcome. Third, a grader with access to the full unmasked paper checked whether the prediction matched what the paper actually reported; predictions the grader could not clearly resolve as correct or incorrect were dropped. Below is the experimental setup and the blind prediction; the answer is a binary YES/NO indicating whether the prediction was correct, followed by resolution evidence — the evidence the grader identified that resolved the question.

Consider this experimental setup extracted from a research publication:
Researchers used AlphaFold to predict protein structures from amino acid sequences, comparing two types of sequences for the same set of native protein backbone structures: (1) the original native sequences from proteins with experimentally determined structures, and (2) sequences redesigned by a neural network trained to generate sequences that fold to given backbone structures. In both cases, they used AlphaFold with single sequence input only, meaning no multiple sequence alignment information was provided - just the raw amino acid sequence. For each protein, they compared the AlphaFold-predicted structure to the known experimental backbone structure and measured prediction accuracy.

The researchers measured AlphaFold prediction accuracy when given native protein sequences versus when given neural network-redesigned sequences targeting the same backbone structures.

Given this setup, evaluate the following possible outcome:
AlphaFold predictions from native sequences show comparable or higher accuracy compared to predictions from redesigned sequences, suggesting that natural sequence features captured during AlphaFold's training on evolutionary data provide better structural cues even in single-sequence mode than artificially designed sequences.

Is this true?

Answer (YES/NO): NO